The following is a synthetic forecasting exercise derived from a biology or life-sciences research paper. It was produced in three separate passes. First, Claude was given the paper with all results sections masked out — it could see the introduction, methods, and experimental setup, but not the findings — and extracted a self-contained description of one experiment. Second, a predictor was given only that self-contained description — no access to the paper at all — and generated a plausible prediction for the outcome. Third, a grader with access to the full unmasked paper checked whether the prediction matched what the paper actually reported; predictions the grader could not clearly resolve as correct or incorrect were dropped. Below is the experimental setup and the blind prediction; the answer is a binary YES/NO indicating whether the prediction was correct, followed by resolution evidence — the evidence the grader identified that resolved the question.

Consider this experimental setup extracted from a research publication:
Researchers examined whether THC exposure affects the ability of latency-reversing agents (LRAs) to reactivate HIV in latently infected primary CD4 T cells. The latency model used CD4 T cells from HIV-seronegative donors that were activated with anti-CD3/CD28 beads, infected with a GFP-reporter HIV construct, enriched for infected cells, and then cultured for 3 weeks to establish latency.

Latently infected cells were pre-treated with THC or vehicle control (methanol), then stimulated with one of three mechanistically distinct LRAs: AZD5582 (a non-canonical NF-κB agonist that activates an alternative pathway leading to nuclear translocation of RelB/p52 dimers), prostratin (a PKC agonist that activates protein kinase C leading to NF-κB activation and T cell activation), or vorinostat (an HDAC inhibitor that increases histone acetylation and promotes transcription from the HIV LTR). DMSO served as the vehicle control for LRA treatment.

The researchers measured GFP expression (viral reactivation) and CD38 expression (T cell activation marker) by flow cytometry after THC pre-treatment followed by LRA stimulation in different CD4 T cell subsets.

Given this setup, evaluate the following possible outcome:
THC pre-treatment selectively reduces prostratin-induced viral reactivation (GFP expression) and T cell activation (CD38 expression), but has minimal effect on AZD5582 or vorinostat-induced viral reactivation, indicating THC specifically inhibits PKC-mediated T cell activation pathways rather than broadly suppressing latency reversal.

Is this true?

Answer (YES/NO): NO